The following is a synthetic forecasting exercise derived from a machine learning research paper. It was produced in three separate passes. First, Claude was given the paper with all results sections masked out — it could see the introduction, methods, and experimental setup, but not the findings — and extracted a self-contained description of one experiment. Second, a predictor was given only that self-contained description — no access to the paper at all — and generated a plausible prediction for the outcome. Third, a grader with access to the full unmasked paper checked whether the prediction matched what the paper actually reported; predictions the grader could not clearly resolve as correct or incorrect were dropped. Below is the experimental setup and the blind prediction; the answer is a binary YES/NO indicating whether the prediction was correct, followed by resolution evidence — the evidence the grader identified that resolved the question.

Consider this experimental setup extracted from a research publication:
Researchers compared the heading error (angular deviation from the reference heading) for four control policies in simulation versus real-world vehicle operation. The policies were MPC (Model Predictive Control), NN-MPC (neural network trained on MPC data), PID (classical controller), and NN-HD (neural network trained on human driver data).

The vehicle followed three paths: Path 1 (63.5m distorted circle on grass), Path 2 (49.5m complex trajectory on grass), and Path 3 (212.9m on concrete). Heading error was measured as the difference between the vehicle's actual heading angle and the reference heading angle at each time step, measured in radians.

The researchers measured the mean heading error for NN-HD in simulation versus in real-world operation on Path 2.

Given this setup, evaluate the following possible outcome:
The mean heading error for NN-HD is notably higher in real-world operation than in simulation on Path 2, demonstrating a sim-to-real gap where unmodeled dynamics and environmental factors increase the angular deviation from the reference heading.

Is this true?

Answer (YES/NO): YES